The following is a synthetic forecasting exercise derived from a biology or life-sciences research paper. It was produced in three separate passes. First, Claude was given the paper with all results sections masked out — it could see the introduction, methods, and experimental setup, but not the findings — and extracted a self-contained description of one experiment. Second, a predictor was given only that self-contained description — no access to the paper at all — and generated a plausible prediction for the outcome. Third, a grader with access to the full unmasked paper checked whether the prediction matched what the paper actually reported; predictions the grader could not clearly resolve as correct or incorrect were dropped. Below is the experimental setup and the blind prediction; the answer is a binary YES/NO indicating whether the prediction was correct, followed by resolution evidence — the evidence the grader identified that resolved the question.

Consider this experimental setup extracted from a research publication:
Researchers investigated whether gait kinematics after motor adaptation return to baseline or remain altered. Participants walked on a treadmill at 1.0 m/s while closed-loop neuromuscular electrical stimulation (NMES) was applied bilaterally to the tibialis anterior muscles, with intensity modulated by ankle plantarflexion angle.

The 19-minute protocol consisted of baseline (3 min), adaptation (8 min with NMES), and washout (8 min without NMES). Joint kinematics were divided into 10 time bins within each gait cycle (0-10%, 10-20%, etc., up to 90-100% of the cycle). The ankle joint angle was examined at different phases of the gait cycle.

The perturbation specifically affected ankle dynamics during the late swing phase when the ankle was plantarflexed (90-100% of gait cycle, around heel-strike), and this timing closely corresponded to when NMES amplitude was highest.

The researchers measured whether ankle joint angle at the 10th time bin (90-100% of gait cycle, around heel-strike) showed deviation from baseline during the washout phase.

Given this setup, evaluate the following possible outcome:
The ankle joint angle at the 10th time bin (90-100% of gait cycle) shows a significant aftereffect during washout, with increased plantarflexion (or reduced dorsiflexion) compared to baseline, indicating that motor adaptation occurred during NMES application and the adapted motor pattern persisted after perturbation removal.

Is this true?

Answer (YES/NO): YES